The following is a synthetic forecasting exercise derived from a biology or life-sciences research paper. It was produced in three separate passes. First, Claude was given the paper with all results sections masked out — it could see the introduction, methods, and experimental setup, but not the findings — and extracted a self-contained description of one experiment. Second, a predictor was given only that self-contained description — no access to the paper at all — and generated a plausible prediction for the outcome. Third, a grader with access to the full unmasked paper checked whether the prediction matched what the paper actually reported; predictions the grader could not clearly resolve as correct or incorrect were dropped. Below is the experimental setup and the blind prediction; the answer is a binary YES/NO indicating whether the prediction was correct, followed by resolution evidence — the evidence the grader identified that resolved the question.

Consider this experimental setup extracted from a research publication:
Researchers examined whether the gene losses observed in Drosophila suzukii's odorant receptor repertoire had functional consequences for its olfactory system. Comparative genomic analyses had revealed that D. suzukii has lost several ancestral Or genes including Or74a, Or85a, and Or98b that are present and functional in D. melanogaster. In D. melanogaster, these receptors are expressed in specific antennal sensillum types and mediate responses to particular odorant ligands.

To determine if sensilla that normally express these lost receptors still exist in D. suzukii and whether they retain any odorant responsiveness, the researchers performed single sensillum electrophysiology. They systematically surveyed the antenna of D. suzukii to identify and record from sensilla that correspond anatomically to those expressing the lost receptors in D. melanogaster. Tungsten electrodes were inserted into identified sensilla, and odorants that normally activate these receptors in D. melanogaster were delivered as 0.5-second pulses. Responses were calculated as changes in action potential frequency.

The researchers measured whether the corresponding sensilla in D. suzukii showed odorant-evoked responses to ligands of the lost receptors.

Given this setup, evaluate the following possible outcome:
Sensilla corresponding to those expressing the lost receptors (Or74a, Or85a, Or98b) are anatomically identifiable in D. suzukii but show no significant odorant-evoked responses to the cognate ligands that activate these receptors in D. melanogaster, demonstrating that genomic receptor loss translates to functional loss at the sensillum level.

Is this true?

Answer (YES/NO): NO